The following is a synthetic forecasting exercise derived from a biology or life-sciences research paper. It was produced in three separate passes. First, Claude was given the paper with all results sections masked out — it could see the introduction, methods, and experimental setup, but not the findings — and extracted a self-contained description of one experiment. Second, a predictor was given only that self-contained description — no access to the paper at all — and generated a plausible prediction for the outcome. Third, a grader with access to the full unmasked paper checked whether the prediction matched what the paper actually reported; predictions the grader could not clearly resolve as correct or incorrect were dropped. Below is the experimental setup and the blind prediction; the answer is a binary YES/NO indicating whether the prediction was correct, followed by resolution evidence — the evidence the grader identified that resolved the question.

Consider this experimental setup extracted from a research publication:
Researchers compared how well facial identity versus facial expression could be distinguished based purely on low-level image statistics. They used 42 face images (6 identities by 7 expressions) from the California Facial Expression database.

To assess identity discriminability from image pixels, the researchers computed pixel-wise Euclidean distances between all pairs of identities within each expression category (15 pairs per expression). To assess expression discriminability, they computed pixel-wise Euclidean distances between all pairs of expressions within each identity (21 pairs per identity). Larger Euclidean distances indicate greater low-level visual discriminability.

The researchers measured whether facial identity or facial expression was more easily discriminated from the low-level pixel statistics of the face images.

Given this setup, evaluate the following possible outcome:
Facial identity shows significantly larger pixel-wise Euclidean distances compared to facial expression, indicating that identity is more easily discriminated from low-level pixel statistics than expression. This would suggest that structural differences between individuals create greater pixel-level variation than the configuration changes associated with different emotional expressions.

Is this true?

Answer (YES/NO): YES